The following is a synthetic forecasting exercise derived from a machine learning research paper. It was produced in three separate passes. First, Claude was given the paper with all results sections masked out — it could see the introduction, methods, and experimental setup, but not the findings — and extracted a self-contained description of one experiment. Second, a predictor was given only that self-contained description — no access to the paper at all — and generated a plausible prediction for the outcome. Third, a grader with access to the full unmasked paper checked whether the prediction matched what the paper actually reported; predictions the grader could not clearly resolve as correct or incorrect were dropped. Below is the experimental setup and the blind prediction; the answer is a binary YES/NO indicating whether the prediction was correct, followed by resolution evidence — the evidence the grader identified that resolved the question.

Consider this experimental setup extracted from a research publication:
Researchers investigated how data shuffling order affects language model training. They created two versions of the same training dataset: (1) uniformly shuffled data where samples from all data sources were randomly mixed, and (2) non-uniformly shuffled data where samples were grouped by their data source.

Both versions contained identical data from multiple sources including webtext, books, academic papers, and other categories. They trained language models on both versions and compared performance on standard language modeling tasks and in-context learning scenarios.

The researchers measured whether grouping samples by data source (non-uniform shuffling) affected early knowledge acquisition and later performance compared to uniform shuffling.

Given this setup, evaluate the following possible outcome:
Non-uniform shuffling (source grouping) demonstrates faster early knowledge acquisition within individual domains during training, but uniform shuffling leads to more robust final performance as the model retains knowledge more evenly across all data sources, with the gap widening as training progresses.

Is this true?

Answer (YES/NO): YES